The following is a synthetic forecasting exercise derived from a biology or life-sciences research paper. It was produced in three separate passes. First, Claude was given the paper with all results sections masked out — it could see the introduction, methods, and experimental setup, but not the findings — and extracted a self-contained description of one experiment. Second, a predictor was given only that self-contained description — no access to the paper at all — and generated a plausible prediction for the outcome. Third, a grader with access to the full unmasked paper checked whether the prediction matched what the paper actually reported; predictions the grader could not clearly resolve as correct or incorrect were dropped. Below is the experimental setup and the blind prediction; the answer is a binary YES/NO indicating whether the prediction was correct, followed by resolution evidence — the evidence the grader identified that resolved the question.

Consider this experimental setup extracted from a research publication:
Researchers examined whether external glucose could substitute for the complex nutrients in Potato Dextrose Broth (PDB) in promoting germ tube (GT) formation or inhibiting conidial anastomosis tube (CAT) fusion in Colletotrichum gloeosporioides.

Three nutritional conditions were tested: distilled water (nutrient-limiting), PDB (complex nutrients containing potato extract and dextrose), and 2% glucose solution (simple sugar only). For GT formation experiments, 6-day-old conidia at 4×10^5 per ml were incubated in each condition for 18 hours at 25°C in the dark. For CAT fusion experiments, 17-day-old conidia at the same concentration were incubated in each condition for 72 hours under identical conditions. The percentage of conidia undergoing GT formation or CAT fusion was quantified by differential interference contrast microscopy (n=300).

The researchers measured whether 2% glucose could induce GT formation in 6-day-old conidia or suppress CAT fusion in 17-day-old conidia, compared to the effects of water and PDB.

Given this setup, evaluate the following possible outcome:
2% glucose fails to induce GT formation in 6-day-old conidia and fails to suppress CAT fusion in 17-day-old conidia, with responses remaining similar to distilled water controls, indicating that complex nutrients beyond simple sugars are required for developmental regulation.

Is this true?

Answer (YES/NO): NO